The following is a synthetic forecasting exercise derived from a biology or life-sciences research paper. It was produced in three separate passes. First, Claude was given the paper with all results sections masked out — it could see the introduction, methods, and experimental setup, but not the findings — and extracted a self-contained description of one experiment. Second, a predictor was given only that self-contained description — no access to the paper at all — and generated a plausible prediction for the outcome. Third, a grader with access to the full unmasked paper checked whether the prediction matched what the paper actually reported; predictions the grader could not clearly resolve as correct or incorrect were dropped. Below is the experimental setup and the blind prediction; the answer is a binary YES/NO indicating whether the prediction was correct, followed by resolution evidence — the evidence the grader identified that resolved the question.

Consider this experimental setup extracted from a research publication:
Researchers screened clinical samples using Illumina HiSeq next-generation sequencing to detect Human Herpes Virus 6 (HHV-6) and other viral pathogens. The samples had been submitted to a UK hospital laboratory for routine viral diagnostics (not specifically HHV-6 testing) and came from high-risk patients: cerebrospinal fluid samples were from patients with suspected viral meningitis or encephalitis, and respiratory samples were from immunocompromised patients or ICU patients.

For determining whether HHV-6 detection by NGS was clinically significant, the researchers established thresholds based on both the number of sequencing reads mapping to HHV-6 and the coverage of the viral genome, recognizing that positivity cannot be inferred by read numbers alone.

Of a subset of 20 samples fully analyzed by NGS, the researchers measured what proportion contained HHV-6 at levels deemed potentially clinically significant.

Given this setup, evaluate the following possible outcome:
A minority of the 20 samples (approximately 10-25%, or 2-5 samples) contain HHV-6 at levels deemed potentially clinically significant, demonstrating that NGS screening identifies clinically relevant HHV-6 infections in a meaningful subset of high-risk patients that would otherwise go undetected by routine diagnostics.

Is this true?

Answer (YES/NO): YES